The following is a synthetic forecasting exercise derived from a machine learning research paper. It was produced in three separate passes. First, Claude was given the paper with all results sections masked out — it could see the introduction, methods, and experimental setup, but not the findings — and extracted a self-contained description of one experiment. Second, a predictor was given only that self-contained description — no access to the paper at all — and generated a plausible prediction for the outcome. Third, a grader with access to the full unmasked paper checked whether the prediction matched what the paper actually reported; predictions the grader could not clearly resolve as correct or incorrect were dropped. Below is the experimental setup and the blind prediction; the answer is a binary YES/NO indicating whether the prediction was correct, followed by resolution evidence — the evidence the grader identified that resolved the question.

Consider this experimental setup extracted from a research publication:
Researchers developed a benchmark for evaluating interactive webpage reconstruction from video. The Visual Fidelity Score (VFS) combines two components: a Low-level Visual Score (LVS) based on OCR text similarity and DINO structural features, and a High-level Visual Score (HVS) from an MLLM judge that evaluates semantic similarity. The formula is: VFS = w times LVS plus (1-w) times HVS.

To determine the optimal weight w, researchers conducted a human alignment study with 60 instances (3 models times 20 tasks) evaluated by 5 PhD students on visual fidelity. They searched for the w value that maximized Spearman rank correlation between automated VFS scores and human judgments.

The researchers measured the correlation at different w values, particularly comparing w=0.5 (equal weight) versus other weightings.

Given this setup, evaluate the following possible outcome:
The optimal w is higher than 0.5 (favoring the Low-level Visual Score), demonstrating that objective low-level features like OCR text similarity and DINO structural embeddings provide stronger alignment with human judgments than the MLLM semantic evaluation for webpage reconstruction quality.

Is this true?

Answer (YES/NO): NO